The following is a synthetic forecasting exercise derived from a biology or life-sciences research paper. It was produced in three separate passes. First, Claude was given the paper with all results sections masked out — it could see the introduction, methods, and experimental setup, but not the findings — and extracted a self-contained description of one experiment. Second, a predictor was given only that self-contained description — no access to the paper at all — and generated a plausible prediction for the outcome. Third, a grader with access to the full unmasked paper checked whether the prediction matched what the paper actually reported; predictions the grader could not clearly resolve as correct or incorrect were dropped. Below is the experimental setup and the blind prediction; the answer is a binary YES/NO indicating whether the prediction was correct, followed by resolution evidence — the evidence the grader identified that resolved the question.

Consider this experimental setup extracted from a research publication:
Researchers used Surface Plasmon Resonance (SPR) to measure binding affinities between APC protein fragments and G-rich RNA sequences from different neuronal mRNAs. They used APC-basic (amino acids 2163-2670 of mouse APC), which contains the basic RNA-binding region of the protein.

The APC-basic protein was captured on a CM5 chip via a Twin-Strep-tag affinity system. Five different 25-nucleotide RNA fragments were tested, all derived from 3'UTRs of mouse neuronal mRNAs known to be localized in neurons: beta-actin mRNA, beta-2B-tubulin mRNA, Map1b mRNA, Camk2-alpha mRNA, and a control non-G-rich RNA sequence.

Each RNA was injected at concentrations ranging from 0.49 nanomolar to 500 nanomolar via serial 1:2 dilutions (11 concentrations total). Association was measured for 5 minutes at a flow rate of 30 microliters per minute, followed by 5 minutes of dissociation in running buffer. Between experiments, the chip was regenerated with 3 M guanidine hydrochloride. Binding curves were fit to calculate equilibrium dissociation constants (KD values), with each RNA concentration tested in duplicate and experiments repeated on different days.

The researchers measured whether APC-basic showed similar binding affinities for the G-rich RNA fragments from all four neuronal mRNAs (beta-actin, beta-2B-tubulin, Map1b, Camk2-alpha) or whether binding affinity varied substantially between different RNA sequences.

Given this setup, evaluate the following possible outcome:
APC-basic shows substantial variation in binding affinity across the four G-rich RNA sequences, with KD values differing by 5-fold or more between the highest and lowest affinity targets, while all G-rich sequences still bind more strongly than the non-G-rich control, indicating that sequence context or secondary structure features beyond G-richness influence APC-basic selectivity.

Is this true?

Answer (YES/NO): NO